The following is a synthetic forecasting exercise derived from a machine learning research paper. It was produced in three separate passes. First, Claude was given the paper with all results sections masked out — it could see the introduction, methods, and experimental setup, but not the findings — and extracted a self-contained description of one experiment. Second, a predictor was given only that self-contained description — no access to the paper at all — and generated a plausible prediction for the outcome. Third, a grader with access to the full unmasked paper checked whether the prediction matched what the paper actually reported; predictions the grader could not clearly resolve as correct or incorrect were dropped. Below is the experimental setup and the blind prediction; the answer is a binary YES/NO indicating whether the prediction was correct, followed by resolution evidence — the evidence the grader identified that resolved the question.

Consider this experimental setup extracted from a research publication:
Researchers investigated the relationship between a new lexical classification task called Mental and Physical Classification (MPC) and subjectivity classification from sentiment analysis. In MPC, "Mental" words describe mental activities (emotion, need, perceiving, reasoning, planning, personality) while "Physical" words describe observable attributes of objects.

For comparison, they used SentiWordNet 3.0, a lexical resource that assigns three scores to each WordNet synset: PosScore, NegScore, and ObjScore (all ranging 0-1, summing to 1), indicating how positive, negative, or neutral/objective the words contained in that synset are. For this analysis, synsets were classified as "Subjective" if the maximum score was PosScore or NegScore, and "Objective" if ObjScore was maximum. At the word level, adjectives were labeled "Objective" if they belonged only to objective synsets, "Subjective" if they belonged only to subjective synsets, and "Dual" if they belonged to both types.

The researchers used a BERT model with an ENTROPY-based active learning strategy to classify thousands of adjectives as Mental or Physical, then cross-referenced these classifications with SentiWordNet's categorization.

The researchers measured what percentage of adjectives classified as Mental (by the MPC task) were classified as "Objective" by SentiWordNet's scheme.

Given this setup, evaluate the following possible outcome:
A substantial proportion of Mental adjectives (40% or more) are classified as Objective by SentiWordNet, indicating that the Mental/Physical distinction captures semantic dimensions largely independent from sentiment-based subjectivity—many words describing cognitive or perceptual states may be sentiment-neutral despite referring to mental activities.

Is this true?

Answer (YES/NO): YES